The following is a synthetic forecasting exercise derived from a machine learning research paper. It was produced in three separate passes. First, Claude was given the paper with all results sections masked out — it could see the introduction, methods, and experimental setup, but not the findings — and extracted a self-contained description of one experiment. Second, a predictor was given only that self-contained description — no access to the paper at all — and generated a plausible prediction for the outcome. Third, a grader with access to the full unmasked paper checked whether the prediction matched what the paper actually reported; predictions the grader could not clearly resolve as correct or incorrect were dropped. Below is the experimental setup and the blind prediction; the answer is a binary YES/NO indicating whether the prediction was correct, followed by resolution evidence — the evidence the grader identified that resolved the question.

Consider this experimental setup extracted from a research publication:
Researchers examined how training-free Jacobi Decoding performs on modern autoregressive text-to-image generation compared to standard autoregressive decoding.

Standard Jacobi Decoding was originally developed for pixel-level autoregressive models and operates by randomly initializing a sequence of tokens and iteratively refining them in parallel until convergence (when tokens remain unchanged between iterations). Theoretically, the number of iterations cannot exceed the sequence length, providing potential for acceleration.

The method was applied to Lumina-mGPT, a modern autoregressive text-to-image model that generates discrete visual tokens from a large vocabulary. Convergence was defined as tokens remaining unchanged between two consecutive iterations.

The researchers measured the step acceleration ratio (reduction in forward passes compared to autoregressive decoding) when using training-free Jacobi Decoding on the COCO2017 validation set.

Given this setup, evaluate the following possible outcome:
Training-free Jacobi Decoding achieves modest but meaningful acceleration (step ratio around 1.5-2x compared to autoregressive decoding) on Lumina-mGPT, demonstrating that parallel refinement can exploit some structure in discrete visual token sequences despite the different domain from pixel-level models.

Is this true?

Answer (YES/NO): NO